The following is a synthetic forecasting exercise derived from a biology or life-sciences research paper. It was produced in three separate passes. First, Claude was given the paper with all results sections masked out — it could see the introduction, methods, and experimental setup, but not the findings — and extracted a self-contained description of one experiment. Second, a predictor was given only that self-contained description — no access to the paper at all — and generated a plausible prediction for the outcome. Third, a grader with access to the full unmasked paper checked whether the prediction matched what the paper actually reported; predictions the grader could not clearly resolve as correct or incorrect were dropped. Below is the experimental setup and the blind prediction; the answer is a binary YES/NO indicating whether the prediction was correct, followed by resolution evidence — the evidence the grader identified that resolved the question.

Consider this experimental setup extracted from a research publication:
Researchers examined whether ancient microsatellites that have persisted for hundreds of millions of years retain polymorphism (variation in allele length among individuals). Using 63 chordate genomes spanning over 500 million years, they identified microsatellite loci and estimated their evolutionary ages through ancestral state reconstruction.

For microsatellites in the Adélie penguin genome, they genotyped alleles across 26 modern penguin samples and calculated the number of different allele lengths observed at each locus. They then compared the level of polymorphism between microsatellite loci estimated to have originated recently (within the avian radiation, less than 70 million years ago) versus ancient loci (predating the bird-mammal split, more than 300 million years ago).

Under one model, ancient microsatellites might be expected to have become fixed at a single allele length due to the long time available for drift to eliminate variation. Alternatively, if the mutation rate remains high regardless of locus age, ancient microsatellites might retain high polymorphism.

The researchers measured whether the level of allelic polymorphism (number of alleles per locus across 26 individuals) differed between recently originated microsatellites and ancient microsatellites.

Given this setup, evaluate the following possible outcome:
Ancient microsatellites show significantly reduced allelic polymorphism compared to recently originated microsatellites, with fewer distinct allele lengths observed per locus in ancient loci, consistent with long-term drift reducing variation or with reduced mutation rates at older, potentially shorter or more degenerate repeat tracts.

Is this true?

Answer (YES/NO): NO